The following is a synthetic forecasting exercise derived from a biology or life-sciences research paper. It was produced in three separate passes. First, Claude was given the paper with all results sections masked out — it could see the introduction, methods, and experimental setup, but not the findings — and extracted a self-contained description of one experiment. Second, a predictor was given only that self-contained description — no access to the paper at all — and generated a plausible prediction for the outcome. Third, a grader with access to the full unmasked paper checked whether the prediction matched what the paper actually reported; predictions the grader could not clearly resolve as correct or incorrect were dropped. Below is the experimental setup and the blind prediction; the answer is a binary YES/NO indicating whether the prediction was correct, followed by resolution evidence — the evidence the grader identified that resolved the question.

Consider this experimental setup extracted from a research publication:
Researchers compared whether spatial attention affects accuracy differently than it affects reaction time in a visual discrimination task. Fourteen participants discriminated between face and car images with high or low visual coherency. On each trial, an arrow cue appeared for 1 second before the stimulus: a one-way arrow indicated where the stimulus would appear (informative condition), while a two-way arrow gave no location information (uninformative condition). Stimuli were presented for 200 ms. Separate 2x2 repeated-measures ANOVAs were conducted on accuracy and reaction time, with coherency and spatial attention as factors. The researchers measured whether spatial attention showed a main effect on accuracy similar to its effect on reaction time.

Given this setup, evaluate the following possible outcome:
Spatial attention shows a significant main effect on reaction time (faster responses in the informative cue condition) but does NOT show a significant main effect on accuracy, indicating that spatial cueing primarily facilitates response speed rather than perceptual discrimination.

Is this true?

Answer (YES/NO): YES